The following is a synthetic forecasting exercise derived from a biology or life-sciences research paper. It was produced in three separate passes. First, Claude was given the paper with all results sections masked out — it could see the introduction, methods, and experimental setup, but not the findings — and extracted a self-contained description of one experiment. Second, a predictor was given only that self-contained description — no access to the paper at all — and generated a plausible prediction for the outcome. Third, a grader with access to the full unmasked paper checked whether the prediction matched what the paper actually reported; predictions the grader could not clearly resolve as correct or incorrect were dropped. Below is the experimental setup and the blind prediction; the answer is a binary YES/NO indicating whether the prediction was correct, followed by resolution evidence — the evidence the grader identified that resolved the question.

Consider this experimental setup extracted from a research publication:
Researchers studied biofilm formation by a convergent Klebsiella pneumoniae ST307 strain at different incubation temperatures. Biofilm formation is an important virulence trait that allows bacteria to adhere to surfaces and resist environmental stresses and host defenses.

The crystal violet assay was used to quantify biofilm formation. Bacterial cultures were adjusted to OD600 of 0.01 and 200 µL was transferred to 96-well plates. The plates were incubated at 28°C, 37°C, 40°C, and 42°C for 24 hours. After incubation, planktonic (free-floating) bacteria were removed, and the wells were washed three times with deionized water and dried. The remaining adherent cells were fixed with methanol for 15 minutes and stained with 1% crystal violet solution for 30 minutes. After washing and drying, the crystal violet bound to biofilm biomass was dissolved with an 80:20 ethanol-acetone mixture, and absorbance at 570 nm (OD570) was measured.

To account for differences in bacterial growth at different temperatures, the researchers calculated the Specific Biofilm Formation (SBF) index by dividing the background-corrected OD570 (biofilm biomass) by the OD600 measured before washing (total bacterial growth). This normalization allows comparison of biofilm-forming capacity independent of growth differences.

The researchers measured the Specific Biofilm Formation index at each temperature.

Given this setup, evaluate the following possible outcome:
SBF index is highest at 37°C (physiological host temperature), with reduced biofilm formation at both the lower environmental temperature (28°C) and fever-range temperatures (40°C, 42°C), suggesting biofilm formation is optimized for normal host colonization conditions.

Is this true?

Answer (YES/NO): NO